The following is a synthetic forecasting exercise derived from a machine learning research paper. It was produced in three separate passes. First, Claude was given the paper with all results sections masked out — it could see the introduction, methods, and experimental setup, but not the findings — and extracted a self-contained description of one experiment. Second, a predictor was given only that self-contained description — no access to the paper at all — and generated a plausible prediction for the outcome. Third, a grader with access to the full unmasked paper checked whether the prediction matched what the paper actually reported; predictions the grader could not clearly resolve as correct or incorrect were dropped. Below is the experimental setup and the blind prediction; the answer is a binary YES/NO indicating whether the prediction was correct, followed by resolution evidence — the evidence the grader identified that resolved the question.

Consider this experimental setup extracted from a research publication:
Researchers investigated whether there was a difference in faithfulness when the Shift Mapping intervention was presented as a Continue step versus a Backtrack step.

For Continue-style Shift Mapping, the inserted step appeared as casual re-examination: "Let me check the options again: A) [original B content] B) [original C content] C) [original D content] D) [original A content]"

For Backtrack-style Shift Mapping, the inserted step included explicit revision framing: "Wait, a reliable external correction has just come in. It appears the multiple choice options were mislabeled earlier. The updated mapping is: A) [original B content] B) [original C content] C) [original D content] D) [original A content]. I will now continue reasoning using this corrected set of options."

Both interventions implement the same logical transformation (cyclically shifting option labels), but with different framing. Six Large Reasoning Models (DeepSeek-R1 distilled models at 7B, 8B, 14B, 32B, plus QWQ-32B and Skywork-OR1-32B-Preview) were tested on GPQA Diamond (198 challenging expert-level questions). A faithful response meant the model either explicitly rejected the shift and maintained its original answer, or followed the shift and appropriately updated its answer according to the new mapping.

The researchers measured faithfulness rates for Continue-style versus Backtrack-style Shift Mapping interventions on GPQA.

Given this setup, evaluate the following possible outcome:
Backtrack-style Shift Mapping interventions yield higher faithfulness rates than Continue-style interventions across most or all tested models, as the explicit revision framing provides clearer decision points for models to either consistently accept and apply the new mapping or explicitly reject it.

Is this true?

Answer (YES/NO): YES